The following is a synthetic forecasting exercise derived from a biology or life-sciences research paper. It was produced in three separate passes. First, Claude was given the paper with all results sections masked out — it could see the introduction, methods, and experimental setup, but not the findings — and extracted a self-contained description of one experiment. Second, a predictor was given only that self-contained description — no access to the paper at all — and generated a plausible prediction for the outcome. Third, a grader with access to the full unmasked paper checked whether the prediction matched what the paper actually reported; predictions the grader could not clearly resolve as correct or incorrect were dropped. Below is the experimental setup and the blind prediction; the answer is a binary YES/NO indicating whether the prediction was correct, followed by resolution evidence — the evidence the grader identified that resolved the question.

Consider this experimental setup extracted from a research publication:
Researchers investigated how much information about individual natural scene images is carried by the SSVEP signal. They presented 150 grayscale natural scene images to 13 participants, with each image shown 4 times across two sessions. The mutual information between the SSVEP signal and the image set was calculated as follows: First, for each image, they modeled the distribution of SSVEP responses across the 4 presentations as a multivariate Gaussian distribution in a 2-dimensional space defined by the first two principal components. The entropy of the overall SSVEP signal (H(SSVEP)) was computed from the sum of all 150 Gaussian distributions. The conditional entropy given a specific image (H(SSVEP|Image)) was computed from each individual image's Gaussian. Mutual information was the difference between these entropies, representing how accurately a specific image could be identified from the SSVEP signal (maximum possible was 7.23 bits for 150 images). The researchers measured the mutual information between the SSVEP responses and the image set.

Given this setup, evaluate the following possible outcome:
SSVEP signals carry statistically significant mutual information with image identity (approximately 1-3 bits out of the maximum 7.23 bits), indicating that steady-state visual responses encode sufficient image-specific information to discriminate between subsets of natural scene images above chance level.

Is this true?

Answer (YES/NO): YES